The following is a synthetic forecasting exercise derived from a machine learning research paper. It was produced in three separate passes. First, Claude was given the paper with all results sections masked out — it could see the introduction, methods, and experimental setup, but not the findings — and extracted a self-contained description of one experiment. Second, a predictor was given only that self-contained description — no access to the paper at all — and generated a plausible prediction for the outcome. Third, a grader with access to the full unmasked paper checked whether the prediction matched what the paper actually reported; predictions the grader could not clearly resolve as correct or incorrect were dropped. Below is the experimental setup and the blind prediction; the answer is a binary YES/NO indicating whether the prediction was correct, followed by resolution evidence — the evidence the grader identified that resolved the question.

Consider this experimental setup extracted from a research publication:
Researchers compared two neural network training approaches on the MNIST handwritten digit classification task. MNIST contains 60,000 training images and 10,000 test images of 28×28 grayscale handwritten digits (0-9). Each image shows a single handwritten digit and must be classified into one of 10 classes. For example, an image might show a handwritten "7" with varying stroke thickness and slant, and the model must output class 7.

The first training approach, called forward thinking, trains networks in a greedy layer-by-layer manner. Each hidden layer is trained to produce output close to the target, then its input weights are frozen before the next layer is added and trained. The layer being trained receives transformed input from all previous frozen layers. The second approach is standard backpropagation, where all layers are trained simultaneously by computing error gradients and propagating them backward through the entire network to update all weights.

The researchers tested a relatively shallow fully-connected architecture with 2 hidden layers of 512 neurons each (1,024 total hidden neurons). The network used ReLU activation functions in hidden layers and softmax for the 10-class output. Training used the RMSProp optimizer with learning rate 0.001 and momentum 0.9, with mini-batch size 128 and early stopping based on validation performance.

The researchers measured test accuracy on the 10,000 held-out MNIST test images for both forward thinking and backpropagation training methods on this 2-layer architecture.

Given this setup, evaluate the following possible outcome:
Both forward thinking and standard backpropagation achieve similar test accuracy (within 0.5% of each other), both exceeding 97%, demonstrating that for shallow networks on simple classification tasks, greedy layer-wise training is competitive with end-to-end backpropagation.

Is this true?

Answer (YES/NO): NO